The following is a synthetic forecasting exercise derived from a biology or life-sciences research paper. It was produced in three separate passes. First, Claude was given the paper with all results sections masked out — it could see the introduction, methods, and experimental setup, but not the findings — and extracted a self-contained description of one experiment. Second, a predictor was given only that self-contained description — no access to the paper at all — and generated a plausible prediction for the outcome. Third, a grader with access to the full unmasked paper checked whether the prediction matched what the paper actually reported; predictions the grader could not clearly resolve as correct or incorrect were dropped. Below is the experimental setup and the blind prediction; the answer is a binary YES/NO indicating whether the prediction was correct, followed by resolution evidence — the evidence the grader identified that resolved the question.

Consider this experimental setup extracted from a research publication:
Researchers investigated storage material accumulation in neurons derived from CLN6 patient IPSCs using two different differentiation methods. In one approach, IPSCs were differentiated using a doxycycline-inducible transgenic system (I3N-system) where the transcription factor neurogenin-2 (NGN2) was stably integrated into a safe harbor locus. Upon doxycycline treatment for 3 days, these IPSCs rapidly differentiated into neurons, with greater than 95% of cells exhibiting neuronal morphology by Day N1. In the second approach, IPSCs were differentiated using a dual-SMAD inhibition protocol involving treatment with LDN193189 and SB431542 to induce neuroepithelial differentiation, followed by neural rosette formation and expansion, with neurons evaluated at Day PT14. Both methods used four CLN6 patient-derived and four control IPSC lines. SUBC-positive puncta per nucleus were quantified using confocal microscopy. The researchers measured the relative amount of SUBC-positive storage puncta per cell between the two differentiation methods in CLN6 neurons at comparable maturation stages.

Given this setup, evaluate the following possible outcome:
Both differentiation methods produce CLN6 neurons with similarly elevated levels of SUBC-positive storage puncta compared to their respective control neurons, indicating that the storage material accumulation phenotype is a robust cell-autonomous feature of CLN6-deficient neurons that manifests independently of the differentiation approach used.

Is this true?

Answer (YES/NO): NO